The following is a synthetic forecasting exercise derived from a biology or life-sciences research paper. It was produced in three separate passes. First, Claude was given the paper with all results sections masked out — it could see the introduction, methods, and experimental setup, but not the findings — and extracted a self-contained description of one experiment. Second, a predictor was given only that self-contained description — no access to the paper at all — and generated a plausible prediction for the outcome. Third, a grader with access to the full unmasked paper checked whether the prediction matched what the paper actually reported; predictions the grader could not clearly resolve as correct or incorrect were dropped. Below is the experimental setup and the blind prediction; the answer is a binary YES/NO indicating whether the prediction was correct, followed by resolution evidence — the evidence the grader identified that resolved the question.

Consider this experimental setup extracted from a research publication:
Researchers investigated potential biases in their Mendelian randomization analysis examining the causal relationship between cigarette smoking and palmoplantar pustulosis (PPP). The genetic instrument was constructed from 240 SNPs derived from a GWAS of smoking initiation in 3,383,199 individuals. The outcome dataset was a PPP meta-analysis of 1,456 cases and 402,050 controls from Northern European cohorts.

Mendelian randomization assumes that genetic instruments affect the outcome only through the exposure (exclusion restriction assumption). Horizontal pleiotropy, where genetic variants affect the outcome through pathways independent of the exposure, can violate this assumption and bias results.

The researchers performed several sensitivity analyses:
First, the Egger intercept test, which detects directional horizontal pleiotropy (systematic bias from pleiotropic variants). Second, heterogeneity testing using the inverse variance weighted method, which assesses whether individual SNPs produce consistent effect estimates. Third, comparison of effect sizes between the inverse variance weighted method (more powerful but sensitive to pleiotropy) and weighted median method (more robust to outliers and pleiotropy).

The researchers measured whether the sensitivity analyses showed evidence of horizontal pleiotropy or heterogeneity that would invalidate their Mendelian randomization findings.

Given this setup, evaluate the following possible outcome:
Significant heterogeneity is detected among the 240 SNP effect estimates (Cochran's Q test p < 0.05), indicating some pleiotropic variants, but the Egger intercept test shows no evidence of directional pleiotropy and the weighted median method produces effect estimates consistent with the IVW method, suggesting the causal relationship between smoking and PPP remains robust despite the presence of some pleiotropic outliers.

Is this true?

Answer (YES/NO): NO